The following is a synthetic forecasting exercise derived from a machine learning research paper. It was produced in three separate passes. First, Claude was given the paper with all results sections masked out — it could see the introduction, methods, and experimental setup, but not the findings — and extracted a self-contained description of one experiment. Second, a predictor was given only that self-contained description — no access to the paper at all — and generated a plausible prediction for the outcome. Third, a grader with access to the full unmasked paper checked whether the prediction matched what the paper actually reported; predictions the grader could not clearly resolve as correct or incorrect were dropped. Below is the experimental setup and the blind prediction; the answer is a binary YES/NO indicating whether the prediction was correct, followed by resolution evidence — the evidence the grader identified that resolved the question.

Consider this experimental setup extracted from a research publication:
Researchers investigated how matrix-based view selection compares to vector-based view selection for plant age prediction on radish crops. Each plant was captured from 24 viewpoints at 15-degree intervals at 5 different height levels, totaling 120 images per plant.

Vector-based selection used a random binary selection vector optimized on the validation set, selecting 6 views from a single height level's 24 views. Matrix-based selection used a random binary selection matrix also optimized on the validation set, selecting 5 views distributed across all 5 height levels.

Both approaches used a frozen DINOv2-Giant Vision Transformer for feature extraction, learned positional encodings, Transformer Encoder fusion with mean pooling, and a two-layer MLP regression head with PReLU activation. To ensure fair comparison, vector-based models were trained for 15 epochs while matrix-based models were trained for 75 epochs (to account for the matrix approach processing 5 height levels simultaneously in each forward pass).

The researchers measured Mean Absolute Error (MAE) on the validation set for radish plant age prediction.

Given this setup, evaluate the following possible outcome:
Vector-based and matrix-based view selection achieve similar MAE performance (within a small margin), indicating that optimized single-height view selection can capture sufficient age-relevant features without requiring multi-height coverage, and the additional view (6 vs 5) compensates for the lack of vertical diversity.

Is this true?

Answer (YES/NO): NO